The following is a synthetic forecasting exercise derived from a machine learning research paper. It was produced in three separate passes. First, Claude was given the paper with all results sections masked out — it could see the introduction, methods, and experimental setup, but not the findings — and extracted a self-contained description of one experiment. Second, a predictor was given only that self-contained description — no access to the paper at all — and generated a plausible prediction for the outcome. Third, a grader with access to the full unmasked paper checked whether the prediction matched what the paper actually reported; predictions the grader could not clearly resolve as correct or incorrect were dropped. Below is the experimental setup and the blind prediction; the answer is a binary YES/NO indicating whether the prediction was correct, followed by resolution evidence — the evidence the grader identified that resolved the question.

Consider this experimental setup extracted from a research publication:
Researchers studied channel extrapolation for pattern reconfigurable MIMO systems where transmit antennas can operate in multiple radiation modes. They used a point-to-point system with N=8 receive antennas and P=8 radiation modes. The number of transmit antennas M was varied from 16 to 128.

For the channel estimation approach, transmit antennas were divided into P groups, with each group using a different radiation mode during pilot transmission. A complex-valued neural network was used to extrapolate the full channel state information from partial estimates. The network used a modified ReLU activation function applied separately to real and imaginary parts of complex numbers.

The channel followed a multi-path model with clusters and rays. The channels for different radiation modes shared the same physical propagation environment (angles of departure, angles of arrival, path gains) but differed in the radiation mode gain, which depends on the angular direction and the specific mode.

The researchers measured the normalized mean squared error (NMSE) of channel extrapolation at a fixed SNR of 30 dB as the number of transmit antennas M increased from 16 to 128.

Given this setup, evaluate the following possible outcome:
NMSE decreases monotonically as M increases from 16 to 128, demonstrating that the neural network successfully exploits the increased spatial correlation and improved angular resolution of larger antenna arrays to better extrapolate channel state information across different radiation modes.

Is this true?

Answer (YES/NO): YES